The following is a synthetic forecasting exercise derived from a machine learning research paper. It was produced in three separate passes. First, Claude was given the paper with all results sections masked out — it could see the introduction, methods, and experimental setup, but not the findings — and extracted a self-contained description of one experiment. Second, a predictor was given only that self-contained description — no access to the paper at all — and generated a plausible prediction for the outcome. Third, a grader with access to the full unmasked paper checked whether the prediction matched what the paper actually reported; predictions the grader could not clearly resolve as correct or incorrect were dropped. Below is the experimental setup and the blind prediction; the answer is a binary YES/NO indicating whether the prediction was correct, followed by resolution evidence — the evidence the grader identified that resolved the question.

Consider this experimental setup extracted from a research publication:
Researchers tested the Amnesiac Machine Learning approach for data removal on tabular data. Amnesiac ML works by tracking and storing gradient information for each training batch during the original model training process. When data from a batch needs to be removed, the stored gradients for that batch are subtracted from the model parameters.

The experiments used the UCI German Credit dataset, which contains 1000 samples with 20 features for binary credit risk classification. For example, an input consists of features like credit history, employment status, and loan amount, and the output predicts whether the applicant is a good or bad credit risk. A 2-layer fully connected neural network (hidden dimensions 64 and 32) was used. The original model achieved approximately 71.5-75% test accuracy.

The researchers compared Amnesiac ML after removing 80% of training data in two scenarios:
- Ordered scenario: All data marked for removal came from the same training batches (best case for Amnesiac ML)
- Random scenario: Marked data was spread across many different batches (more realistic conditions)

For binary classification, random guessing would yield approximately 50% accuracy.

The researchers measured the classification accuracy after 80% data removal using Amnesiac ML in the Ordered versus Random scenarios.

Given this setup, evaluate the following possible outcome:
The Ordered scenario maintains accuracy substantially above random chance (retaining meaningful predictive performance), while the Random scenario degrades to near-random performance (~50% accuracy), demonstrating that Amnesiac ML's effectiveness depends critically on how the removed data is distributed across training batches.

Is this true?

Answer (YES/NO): NO